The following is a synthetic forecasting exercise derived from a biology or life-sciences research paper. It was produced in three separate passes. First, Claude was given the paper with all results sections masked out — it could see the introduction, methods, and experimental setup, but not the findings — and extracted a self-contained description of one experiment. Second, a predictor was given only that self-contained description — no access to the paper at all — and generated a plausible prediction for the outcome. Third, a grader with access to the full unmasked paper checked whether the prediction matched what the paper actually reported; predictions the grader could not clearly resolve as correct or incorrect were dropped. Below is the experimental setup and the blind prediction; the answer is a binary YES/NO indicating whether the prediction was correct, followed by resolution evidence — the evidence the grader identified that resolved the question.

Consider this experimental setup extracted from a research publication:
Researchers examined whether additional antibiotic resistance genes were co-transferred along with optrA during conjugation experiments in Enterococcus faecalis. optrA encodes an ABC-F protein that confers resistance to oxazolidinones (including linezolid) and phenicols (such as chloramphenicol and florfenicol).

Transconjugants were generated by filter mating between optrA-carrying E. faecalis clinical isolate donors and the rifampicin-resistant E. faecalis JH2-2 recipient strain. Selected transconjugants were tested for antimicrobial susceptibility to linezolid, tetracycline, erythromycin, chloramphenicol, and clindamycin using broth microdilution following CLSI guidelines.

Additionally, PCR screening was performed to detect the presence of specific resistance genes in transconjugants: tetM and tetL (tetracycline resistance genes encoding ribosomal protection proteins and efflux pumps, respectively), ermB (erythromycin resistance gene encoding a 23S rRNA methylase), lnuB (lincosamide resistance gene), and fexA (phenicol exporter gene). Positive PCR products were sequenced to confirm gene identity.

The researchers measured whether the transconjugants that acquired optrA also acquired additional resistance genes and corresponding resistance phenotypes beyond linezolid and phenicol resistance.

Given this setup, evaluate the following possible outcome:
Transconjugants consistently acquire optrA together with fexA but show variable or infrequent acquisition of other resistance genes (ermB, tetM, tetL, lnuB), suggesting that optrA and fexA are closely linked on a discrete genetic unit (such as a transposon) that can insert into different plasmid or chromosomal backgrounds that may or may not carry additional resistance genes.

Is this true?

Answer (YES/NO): NO